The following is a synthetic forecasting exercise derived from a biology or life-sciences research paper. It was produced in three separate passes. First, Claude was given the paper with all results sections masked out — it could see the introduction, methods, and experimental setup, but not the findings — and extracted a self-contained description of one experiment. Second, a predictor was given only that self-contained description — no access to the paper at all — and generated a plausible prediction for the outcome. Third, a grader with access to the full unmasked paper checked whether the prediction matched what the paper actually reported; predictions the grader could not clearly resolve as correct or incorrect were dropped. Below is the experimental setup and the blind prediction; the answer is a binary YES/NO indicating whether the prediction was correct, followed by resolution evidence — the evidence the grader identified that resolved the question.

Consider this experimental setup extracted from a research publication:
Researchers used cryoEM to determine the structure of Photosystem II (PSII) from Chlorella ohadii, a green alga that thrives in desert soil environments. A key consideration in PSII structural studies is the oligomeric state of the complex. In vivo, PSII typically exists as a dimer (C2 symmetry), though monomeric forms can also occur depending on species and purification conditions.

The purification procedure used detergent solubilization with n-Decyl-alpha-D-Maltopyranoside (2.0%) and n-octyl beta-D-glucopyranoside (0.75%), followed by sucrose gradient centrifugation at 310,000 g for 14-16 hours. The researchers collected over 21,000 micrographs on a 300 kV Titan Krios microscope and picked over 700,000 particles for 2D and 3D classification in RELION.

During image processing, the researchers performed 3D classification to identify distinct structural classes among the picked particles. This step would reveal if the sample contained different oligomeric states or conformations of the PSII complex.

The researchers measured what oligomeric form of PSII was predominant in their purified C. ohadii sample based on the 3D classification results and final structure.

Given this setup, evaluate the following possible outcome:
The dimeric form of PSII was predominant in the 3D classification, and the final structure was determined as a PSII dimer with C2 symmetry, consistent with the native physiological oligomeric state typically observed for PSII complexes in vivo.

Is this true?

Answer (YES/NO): YES